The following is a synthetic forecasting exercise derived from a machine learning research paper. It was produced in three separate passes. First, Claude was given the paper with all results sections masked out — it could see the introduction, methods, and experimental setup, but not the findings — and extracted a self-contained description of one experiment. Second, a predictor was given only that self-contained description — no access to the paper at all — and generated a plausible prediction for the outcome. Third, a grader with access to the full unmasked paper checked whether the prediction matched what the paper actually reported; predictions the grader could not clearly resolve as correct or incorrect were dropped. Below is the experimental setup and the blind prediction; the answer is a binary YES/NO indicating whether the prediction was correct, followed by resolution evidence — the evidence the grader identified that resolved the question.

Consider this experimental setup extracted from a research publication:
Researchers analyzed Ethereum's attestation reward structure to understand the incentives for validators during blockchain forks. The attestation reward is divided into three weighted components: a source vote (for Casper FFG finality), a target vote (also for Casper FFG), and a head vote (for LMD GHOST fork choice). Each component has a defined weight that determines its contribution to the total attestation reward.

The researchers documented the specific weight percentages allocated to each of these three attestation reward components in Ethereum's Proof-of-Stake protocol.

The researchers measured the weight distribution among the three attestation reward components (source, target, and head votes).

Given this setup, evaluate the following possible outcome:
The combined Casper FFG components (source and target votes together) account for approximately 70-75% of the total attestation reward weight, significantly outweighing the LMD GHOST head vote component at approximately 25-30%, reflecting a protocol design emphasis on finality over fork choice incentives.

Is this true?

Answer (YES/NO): NO